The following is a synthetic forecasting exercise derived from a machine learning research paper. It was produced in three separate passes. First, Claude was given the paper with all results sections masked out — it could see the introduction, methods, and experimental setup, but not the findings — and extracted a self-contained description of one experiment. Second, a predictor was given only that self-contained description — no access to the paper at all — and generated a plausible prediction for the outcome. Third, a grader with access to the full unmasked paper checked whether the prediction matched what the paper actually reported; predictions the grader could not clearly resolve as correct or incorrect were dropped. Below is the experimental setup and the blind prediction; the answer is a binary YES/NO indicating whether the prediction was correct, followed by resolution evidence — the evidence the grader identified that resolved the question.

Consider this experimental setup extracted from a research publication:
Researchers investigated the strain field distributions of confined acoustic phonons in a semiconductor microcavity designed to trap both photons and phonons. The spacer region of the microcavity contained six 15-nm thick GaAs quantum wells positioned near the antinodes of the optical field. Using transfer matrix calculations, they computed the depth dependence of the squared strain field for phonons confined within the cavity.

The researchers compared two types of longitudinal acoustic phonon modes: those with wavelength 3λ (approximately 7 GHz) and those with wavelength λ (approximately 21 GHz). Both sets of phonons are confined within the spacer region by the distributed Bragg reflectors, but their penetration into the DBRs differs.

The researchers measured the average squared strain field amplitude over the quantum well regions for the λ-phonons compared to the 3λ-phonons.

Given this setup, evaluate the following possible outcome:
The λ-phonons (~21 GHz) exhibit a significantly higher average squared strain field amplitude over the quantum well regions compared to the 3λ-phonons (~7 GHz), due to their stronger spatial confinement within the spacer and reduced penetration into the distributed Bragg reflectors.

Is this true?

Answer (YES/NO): YES